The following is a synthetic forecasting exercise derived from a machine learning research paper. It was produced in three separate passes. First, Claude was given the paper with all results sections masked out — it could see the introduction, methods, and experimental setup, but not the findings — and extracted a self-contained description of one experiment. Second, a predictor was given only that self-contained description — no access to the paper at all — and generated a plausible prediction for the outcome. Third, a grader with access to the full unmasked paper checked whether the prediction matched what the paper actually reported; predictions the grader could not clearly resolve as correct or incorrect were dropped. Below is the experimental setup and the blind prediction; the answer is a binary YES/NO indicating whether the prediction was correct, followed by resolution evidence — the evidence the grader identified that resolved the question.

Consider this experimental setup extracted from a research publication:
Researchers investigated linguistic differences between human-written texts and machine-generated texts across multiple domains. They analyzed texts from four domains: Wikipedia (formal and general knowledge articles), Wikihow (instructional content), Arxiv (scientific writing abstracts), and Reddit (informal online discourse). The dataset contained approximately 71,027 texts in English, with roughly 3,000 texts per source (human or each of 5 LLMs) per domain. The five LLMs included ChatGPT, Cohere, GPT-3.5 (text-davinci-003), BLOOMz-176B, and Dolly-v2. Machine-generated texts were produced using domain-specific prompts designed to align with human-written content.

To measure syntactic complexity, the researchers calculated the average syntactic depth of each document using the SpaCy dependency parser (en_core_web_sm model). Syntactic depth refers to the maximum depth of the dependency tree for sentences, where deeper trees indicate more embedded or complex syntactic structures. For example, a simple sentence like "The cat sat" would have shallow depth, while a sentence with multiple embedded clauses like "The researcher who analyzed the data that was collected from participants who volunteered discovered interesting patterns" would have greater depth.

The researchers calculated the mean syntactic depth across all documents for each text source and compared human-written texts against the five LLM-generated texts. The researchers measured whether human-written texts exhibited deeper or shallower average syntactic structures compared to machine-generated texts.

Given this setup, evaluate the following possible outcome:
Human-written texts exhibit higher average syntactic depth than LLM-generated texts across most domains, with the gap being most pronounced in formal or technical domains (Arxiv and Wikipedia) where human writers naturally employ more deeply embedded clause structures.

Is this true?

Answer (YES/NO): NO